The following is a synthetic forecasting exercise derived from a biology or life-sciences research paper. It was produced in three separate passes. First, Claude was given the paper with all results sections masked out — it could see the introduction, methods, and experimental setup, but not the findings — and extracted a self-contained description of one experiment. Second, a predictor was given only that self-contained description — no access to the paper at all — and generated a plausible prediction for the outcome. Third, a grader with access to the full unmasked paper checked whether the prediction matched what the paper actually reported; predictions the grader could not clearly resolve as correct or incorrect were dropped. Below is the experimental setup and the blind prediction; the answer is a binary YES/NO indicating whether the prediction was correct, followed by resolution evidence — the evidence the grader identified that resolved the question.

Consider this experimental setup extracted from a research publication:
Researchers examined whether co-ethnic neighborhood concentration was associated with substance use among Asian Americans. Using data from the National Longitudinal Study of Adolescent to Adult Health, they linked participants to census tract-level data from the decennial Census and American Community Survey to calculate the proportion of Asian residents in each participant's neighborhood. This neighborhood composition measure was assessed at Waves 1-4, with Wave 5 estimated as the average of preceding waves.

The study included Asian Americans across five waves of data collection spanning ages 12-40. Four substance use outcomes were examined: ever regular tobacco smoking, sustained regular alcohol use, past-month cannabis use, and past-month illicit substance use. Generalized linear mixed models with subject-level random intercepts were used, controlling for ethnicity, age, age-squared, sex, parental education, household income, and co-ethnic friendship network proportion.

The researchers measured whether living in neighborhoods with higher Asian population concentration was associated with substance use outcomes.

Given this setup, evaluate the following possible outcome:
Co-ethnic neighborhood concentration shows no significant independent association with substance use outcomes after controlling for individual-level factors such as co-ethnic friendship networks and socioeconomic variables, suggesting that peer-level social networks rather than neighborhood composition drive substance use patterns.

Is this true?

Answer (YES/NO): NO